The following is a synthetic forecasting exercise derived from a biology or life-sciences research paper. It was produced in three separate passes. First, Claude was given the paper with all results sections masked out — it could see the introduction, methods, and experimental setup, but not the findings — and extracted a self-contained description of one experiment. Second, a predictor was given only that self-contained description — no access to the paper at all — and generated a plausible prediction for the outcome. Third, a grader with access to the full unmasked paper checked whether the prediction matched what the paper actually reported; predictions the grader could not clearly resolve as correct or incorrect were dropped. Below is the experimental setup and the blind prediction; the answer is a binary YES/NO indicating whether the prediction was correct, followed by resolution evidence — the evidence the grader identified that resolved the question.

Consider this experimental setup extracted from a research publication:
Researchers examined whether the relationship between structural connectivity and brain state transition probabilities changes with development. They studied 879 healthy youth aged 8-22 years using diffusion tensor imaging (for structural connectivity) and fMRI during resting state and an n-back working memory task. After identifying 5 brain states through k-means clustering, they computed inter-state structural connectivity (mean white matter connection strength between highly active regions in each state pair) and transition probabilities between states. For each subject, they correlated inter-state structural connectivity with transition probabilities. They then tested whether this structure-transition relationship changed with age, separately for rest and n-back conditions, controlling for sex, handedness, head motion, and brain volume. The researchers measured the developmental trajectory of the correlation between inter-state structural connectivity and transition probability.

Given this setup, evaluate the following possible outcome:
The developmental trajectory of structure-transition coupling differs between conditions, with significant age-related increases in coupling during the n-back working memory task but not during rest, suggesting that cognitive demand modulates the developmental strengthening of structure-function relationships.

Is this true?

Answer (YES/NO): YES